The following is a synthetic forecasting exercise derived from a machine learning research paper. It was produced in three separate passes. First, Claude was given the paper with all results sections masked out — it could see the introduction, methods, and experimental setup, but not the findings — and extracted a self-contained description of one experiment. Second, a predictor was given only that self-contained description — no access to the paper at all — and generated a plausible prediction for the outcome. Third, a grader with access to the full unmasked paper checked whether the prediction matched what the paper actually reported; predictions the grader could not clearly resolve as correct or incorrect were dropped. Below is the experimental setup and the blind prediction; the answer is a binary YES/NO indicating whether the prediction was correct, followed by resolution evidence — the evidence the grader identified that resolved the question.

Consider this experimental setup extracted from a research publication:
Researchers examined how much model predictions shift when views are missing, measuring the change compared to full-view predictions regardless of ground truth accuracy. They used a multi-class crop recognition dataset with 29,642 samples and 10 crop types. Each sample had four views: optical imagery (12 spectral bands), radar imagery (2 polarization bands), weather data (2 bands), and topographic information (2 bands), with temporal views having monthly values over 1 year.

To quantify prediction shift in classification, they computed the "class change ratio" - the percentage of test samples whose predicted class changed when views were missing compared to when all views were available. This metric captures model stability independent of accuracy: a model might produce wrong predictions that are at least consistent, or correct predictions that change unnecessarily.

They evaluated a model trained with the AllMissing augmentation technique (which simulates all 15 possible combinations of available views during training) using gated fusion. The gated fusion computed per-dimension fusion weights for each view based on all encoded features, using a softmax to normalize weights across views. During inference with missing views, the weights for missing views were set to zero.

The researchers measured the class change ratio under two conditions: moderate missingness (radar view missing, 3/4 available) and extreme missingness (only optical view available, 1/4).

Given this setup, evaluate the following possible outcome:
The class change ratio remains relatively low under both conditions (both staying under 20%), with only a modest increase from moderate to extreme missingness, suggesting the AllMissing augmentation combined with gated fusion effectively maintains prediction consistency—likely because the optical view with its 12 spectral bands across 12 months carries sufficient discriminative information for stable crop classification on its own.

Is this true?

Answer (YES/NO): NO